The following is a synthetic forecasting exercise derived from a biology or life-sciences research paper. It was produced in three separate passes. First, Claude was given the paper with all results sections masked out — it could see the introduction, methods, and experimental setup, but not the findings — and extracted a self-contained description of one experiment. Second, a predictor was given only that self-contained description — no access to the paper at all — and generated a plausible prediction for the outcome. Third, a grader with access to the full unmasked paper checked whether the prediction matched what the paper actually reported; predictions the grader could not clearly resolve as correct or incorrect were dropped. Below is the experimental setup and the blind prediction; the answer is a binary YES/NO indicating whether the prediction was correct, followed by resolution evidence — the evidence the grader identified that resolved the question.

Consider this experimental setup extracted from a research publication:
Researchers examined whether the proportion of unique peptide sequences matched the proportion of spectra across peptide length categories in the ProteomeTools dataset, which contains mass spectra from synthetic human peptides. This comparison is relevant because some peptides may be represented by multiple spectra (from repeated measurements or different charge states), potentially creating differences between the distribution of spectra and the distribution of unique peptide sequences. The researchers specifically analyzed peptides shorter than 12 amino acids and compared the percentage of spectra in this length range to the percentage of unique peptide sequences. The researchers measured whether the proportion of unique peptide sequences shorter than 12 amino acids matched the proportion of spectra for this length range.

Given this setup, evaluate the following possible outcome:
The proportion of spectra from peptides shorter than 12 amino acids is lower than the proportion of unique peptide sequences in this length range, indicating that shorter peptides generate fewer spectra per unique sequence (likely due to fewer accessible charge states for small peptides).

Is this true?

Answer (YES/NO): NO